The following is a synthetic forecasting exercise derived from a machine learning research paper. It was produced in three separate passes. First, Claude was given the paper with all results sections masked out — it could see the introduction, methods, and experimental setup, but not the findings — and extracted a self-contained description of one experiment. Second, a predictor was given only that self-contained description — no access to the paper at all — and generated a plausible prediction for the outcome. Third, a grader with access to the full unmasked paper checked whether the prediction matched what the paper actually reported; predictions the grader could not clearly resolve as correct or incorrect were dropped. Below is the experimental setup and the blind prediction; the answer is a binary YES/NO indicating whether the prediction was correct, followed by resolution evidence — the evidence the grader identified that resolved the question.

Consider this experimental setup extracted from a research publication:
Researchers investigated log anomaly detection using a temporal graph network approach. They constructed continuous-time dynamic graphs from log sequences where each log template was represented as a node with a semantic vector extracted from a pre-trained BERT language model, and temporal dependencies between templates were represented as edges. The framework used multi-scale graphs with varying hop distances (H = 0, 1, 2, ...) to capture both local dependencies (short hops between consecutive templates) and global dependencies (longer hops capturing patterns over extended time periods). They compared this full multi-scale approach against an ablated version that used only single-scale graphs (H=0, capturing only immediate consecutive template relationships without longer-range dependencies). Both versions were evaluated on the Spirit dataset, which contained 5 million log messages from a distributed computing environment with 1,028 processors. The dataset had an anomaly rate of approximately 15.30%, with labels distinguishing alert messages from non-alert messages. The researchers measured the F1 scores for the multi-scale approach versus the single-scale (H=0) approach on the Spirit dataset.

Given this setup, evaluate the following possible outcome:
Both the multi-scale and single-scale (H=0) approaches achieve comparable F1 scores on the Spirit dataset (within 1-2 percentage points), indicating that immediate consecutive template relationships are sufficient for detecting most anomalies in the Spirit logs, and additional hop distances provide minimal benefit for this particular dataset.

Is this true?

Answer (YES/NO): NO